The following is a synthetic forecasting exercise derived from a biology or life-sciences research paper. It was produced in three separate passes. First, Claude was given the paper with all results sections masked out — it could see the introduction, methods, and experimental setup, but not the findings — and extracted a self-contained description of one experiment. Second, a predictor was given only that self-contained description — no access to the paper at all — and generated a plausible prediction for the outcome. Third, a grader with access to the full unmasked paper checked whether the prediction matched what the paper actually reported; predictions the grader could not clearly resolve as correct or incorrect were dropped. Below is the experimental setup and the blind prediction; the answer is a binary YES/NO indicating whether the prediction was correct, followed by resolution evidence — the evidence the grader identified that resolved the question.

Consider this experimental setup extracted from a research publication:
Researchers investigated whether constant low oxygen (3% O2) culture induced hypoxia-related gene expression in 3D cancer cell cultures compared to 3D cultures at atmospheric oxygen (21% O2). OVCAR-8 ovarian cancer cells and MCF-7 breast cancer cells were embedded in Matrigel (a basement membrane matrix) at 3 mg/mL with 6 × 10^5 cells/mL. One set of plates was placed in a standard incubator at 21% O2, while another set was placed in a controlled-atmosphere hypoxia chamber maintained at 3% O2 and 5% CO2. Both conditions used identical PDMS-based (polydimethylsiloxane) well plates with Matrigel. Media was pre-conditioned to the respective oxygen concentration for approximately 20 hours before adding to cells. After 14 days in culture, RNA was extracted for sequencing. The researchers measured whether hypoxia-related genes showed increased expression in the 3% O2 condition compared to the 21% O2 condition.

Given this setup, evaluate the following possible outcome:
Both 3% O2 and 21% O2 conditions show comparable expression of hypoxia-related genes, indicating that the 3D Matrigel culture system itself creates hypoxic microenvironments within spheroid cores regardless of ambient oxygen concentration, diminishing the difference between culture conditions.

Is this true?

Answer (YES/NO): NO